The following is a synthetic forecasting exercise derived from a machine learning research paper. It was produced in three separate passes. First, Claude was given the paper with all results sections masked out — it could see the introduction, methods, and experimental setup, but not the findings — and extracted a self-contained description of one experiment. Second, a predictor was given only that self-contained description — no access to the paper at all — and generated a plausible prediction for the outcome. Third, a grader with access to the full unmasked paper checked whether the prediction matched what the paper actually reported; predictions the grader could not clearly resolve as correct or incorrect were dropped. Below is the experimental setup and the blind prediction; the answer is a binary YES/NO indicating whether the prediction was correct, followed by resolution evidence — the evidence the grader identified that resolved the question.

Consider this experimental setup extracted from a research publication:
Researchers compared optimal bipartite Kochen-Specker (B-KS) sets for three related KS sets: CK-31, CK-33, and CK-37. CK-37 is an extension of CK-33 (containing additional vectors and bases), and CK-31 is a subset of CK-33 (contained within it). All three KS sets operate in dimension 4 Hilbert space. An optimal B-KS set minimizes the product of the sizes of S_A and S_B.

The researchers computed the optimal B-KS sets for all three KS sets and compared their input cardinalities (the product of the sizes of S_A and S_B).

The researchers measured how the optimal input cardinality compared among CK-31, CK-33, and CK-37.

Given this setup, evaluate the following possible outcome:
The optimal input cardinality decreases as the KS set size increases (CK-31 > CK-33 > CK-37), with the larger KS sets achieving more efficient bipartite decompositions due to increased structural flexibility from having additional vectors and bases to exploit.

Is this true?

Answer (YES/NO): NO